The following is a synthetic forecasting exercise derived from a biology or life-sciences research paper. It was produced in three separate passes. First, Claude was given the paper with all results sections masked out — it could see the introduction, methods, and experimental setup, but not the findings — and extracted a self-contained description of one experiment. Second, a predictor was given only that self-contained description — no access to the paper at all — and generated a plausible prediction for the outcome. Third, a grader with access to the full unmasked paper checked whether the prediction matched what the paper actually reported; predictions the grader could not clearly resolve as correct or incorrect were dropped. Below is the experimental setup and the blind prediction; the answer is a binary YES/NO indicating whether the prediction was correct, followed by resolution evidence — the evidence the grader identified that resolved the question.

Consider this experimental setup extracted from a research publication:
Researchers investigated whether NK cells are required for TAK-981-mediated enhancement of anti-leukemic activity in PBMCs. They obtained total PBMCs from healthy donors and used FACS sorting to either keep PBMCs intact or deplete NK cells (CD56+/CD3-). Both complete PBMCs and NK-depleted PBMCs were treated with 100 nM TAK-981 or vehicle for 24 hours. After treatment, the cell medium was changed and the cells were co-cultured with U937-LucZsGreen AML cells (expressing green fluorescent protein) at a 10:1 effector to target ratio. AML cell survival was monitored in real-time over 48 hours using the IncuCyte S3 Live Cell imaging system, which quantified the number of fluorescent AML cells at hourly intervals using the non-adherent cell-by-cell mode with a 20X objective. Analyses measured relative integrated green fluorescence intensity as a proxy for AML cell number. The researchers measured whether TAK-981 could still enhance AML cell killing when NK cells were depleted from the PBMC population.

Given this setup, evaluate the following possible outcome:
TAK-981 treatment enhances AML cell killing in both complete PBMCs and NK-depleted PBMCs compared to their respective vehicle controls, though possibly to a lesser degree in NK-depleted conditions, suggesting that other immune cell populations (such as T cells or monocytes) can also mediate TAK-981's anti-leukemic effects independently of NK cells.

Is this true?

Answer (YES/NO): NO